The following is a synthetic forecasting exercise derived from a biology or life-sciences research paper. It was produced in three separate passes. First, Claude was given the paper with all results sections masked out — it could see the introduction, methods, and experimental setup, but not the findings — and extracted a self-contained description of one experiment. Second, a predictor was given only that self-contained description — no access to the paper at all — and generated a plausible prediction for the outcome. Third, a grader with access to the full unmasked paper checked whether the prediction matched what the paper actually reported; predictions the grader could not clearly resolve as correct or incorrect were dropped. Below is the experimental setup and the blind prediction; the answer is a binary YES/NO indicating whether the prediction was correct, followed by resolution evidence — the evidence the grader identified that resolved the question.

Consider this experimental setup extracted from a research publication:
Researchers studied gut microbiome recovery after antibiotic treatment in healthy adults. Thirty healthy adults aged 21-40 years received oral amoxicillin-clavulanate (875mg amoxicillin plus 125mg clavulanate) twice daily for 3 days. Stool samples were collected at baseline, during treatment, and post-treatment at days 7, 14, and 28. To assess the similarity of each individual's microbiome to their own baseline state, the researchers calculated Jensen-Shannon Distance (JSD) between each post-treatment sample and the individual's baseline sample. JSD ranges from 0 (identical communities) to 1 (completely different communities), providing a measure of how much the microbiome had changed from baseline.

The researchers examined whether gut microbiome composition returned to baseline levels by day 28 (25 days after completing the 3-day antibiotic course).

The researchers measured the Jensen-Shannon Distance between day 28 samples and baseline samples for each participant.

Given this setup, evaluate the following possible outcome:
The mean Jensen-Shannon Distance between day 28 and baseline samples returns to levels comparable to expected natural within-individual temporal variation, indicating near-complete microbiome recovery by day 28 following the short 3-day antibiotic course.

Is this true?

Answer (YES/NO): YES